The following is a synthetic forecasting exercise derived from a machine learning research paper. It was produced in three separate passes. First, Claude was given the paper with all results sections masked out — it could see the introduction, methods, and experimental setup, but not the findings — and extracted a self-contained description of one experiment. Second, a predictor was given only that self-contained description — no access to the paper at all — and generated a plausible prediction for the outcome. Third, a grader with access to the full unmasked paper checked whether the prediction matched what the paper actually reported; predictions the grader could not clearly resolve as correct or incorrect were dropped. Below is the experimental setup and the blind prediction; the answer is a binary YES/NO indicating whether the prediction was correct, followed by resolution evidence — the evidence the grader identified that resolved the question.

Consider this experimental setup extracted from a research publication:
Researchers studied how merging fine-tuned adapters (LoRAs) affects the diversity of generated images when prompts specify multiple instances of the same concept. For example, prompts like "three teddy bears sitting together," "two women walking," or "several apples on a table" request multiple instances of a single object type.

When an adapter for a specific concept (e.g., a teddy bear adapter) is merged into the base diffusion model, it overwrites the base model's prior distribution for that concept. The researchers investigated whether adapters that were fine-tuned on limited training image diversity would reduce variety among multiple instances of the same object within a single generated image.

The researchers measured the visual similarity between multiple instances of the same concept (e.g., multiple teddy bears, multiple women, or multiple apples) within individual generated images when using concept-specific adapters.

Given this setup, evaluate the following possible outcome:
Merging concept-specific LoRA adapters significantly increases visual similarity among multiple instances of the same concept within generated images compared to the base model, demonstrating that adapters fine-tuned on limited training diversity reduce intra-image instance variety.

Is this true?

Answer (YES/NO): YES